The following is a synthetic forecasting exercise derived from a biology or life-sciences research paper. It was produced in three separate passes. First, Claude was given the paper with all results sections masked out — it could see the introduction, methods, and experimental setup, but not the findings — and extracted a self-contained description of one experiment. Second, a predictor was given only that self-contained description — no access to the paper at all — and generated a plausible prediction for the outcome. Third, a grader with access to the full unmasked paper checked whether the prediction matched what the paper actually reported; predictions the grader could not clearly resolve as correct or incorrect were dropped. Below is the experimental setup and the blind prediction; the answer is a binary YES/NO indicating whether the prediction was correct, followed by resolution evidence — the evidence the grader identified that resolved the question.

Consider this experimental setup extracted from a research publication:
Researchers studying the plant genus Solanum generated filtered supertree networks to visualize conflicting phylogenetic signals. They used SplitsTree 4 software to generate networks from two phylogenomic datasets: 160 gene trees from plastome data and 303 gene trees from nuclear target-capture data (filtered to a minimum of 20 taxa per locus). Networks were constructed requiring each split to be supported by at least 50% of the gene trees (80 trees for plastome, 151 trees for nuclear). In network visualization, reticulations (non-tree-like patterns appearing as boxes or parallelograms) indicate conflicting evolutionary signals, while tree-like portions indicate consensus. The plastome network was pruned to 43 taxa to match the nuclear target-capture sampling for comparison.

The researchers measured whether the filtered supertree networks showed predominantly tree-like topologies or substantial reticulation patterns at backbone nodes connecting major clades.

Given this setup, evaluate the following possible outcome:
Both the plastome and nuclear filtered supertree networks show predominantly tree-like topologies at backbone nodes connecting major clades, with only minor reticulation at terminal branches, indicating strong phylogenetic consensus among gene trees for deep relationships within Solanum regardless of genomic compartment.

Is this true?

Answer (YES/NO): NO